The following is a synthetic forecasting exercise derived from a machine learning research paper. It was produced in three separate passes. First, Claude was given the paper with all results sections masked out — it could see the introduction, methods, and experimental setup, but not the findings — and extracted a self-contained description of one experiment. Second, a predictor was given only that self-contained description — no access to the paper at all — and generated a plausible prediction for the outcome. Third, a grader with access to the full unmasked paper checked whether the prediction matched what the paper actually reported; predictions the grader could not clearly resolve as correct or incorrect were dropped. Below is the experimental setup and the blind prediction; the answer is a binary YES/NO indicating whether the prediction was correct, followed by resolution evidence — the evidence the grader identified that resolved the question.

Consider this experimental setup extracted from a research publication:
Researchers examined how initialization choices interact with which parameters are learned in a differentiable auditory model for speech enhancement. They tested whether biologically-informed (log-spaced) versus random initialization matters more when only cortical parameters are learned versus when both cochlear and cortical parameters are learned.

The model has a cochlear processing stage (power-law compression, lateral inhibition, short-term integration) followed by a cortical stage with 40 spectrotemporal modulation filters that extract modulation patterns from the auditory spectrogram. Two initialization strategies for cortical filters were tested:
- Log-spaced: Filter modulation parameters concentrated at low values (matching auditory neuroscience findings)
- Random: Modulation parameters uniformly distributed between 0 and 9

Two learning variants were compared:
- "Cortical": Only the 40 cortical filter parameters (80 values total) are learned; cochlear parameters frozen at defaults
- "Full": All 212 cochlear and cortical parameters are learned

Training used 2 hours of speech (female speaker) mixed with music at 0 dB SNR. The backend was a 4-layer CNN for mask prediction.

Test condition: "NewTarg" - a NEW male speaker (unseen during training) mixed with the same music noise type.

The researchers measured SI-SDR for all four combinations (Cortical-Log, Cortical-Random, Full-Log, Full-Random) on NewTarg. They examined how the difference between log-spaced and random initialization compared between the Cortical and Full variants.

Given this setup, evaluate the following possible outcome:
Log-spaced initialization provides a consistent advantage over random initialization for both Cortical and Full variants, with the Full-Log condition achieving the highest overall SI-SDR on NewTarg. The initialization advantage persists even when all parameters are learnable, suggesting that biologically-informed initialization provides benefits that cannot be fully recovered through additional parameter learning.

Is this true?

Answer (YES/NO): YES